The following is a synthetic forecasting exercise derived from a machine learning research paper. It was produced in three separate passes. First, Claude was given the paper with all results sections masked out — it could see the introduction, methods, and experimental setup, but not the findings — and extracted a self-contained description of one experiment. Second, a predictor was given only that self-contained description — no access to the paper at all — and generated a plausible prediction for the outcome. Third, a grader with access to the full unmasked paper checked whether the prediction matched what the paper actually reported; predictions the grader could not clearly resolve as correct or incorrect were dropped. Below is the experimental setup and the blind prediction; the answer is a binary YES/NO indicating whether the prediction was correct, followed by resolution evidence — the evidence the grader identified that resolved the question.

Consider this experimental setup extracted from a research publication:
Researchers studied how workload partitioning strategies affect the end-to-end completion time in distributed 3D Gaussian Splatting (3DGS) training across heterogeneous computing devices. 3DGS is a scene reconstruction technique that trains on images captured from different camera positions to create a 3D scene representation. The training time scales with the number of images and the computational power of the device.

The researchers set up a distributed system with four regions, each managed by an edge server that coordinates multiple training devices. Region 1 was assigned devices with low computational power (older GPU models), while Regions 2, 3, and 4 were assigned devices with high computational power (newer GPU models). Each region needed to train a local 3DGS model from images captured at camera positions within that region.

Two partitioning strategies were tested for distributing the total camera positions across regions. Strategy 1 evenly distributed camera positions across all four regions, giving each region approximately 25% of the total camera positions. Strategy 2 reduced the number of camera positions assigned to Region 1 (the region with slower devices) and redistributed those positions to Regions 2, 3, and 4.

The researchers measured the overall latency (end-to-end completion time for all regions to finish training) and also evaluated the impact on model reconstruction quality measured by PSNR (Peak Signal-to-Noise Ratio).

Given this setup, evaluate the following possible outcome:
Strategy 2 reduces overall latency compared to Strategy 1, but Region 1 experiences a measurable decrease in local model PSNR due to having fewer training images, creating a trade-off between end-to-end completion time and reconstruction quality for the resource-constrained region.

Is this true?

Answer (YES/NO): NO